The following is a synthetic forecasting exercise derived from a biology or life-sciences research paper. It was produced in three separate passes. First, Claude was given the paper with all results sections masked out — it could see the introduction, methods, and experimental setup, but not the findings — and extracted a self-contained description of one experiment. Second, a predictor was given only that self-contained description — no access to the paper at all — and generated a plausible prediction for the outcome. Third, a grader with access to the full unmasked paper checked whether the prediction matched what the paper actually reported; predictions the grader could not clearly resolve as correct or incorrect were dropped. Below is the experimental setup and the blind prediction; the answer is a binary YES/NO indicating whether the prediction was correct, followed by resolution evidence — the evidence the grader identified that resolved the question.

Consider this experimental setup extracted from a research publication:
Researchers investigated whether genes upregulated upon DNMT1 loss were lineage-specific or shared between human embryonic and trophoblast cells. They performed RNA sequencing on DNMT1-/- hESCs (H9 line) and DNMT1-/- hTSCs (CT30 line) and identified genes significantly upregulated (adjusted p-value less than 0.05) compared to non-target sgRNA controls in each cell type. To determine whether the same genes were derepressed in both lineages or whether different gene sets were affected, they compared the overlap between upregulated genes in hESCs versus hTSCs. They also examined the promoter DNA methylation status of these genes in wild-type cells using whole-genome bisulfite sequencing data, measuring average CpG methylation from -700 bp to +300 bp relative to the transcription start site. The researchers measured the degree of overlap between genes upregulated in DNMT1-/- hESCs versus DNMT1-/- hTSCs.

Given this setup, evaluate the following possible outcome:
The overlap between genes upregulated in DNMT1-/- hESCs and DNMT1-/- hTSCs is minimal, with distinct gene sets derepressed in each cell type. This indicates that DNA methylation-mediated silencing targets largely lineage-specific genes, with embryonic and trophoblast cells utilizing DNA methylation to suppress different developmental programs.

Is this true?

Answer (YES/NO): NO